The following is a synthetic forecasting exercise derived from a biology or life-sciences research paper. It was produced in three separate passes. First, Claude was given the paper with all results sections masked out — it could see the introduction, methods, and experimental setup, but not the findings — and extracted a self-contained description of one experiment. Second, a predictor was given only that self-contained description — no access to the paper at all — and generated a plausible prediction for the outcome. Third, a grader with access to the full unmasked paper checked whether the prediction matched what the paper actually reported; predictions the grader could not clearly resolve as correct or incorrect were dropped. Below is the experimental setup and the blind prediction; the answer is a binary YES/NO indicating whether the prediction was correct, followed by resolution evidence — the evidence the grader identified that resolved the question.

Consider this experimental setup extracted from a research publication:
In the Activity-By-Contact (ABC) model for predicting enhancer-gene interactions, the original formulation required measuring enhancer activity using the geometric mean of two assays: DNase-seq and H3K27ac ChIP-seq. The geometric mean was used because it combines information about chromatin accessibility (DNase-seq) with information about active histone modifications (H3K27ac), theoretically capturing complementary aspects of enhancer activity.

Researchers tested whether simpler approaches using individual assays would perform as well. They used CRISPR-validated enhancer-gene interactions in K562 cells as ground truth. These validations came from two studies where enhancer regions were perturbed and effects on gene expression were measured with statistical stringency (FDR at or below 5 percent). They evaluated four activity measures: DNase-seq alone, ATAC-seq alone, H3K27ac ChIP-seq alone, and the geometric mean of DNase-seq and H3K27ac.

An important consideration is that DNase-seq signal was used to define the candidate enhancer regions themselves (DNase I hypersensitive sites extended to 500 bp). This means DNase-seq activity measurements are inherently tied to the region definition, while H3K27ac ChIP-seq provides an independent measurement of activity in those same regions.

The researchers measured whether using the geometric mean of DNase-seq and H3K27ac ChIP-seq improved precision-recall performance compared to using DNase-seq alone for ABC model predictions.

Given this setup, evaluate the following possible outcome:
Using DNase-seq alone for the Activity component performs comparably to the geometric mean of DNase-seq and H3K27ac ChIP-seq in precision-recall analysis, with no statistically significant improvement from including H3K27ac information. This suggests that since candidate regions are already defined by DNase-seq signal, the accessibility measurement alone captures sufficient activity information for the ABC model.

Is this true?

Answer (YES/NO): NO